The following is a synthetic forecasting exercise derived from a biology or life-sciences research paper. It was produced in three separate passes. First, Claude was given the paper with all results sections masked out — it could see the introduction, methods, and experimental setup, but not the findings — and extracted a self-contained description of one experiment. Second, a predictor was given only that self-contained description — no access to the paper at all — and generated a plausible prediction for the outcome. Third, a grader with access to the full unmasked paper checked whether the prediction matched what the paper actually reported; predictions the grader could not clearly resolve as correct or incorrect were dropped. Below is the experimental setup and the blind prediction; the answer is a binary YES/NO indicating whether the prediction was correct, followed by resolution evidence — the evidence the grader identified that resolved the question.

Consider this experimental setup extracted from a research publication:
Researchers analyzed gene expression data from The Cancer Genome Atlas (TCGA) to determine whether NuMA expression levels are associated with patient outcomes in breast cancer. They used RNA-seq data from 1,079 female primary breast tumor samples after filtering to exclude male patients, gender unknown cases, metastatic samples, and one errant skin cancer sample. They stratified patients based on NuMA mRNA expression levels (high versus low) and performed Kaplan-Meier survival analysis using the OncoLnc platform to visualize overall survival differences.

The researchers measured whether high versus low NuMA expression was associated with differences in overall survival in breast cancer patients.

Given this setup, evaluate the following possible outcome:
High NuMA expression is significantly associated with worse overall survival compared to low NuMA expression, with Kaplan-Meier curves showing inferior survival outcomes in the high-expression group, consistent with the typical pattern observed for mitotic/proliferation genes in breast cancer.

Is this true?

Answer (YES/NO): NO